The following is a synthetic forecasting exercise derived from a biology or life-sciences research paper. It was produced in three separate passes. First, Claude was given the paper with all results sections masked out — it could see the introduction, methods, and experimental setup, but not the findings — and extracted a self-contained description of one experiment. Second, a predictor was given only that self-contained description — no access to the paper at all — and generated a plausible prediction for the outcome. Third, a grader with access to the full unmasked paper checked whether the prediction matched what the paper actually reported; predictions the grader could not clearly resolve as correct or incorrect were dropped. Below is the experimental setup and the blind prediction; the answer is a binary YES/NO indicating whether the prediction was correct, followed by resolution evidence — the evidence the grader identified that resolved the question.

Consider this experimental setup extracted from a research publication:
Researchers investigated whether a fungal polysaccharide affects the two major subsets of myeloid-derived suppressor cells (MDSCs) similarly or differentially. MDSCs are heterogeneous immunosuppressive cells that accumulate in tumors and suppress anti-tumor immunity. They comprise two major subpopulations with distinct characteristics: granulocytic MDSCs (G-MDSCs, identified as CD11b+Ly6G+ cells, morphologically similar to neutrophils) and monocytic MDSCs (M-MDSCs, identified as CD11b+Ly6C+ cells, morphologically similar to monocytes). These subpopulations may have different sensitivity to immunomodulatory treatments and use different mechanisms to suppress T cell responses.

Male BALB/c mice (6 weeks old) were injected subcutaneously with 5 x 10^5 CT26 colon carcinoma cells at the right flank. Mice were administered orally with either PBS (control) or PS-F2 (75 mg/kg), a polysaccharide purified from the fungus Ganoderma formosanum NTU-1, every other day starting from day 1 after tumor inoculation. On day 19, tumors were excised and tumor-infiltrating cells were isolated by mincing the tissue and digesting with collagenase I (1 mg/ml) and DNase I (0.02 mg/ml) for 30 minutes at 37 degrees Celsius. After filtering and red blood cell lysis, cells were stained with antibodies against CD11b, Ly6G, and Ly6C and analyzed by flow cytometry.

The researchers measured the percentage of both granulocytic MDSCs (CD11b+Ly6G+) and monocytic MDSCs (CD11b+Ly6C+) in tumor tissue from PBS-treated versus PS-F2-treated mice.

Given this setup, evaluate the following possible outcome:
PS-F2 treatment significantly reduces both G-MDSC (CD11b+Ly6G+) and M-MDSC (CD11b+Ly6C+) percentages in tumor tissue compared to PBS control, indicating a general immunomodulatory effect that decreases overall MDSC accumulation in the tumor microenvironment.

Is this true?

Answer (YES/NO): NO